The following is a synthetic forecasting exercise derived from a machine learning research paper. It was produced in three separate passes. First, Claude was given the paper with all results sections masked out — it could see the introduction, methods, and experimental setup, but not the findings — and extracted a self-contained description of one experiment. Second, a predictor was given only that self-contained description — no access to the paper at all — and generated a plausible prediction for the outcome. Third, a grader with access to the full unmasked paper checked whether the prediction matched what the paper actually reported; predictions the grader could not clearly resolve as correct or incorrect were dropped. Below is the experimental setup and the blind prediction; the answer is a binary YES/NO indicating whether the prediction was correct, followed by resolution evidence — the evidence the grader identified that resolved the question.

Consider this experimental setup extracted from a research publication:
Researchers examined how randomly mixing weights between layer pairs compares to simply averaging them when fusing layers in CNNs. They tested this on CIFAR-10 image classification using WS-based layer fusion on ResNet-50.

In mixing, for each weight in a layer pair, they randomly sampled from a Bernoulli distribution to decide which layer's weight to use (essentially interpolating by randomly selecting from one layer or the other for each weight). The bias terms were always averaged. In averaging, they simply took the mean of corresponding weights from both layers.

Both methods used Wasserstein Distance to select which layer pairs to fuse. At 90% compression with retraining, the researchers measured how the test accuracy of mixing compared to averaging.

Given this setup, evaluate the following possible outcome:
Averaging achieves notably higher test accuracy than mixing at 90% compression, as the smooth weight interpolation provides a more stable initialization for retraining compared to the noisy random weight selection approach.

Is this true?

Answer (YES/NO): NO